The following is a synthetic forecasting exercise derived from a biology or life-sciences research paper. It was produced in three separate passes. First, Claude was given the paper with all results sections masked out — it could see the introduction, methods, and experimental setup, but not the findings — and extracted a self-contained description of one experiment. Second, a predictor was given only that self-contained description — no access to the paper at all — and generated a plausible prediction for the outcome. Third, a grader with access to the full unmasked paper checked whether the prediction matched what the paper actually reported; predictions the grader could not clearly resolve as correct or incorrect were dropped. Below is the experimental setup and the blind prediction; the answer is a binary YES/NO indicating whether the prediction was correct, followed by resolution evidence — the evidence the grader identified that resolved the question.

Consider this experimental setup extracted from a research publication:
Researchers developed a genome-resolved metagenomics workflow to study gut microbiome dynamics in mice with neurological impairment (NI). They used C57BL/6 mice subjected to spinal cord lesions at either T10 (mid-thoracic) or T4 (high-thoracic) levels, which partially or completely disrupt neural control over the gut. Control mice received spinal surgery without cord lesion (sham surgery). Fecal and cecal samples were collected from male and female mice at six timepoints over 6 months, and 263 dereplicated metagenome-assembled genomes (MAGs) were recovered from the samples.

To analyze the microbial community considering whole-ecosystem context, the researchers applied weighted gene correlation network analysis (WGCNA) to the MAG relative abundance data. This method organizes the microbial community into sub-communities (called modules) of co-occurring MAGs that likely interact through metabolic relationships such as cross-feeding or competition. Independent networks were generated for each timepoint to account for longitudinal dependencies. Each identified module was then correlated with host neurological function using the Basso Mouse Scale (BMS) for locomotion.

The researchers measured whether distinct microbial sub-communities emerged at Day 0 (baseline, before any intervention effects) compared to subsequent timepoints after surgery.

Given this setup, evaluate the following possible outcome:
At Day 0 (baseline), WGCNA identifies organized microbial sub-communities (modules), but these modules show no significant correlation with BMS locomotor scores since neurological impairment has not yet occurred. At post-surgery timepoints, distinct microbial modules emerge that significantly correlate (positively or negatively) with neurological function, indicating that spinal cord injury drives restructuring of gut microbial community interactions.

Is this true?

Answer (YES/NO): NO